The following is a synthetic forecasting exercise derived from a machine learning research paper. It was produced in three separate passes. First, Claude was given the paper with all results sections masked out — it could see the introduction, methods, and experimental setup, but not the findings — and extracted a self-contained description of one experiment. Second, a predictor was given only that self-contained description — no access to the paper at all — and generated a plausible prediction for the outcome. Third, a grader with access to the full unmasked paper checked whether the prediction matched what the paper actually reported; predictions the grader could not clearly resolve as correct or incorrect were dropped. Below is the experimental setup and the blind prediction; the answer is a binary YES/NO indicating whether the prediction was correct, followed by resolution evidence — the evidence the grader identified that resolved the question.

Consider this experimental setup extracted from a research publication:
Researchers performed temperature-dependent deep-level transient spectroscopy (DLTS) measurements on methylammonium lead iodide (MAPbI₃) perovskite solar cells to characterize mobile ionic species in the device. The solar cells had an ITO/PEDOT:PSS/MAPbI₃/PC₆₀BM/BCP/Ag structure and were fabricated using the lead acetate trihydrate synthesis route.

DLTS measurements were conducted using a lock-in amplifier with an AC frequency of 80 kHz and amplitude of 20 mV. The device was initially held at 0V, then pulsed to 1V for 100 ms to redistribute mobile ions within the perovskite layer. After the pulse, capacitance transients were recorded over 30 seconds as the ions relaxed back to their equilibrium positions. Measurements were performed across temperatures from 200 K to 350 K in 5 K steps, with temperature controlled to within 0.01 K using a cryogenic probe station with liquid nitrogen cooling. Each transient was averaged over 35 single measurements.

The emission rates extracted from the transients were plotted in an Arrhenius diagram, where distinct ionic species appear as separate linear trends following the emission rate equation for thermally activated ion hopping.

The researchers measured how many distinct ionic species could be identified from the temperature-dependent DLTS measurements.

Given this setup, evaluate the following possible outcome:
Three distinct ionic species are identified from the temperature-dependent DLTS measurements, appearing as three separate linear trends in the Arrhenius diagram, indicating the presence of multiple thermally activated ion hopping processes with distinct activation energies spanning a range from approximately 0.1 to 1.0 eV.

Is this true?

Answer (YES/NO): NO